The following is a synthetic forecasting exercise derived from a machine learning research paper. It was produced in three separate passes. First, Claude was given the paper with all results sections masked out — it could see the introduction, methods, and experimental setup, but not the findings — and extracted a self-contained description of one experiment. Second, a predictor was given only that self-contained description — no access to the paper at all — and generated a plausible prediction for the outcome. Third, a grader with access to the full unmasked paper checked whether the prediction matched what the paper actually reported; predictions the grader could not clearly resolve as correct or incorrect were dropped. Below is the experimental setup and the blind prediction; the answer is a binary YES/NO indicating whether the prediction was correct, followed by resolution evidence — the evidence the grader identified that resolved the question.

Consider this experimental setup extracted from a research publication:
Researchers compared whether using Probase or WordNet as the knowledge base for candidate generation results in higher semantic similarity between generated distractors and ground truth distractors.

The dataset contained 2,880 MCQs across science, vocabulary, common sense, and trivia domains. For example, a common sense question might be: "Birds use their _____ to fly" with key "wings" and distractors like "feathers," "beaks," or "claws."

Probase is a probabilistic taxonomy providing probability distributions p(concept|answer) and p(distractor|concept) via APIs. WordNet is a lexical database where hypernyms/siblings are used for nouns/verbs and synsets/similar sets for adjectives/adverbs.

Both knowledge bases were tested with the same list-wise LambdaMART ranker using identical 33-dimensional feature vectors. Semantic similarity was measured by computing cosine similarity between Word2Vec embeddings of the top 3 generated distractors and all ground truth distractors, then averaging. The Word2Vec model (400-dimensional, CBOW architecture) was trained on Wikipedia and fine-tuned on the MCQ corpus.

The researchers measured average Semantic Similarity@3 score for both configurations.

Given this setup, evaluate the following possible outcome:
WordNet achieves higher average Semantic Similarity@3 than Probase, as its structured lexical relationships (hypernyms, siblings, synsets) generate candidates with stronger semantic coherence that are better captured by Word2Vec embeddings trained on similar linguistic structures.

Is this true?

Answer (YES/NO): NO